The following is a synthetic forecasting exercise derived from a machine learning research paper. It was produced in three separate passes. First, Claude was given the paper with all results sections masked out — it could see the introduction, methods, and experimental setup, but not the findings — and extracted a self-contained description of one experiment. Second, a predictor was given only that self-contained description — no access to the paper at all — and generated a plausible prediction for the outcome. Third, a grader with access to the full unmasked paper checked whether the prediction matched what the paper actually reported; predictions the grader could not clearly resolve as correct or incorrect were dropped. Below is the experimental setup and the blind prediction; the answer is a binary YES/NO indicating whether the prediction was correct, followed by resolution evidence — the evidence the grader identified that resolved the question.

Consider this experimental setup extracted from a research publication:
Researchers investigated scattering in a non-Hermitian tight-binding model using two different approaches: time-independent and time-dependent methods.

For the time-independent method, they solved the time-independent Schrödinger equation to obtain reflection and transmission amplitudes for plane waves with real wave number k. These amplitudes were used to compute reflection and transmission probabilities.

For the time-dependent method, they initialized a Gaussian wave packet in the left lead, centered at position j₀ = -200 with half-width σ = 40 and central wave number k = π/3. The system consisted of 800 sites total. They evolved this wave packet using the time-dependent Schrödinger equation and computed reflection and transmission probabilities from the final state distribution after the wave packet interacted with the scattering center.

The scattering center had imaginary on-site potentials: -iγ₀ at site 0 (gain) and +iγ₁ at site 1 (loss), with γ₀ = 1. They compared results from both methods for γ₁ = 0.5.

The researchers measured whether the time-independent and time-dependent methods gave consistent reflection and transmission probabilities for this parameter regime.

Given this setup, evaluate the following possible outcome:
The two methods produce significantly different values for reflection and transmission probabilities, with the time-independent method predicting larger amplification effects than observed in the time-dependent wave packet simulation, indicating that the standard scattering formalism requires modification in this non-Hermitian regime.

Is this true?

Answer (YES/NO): NO